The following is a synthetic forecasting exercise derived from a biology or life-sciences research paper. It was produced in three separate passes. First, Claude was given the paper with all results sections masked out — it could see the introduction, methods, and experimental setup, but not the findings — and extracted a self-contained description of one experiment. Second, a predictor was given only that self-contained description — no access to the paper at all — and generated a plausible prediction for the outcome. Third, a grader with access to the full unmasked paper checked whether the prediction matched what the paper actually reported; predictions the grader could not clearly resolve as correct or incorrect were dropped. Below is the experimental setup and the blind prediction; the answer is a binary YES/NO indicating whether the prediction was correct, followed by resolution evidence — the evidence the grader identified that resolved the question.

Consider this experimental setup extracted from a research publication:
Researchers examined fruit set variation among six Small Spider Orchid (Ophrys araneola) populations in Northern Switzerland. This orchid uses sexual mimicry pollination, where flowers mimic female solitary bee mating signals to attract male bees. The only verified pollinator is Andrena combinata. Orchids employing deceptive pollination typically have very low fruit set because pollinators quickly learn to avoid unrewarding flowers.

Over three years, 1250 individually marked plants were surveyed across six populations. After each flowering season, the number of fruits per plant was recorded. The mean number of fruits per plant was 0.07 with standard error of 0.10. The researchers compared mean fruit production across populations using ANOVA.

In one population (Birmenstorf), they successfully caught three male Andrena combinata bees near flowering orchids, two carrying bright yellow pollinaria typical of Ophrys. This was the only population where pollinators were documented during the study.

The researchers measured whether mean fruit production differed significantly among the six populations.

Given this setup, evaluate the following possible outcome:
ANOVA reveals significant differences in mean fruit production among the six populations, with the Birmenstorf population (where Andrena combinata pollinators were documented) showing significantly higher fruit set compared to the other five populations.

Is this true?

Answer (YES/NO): NO